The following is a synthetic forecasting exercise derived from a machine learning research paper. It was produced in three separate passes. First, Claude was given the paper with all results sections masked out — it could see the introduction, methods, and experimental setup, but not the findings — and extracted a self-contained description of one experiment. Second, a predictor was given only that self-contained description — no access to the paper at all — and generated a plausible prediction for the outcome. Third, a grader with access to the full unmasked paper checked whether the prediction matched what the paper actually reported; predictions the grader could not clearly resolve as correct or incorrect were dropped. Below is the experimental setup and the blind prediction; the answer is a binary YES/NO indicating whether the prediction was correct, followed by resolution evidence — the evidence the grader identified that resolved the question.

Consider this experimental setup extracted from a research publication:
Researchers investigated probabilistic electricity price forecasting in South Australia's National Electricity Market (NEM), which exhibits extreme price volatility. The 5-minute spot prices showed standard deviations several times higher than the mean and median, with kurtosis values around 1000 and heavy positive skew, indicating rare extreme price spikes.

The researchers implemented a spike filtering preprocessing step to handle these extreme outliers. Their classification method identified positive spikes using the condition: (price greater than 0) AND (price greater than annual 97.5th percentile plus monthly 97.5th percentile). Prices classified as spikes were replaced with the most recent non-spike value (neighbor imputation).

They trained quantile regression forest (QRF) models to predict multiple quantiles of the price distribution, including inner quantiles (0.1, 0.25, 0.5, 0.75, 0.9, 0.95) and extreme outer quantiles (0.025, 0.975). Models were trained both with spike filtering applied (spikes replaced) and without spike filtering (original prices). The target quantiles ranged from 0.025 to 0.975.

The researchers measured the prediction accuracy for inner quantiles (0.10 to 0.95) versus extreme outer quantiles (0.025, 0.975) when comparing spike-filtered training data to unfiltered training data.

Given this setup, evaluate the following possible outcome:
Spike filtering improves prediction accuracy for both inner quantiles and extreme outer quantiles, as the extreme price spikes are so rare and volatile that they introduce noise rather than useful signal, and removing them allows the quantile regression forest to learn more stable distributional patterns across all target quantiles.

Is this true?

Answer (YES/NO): NO